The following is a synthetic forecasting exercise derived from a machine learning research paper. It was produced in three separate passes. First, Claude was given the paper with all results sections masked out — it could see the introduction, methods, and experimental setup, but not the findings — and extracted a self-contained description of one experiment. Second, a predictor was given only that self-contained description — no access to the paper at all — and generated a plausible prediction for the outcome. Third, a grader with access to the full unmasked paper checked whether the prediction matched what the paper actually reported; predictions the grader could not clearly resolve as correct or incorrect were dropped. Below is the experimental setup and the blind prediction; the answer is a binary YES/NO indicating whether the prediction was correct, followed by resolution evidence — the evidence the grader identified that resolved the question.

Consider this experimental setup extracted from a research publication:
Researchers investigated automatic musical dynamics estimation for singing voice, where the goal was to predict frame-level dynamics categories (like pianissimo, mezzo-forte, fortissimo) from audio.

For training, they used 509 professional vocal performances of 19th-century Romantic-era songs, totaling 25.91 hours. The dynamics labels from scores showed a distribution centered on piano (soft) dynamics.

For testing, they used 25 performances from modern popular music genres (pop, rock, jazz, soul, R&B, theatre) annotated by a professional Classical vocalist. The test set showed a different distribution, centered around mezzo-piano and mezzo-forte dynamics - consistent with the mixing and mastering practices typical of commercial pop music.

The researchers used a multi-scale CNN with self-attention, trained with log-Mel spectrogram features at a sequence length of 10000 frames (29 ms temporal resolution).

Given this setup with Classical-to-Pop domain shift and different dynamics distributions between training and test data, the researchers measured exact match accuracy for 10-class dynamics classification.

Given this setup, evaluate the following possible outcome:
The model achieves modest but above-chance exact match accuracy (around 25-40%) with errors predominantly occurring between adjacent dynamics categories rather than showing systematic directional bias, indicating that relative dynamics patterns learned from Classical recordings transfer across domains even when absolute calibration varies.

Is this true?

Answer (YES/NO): NO